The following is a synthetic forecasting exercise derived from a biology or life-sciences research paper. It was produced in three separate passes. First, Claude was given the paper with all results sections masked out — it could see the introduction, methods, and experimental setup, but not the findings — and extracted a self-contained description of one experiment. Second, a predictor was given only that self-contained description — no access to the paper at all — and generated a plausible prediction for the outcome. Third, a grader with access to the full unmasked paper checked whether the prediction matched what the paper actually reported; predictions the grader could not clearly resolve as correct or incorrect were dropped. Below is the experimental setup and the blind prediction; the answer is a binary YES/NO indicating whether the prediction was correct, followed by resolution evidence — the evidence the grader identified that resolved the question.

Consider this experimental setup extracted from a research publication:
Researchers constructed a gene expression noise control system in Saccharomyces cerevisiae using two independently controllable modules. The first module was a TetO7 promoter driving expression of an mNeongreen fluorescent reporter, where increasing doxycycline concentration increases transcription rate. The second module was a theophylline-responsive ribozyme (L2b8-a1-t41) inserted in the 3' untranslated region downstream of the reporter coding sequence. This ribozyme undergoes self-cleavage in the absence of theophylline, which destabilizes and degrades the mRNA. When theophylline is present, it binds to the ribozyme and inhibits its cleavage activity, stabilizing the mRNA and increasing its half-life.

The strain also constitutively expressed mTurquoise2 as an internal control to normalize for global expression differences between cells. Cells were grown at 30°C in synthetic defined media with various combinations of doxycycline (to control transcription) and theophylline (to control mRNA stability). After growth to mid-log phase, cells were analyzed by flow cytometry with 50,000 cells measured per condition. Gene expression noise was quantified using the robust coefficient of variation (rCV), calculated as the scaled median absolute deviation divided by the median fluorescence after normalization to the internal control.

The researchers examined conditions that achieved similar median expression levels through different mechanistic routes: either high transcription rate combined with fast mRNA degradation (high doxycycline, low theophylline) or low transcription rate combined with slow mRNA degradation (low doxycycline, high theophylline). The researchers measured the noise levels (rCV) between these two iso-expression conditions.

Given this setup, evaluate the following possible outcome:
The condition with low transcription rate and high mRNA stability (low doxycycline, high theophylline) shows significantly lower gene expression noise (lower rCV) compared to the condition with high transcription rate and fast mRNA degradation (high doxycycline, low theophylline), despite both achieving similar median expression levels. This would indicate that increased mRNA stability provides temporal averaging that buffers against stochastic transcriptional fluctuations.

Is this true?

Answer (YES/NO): NO